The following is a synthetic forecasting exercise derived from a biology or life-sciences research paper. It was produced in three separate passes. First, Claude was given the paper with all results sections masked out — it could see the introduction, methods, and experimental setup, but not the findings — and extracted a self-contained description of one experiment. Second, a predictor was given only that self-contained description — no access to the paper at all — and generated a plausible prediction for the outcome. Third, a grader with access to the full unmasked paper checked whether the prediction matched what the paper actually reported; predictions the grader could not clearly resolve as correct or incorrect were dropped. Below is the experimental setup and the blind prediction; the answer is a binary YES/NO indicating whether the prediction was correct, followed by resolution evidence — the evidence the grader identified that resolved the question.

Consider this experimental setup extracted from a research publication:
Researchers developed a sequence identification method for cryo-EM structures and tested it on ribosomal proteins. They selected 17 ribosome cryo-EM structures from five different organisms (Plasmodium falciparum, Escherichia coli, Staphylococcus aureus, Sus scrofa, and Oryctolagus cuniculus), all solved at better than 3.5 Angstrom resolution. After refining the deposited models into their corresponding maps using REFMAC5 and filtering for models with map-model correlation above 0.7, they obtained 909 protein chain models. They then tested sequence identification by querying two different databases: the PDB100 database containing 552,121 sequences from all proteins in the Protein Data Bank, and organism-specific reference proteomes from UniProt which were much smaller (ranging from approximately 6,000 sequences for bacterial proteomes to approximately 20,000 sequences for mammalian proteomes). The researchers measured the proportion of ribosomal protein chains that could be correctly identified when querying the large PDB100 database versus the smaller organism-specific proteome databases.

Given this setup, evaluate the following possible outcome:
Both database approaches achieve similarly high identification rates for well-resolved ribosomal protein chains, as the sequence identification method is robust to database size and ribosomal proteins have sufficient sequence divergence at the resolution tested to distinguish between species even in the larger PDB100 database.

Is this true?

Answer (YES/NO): YES